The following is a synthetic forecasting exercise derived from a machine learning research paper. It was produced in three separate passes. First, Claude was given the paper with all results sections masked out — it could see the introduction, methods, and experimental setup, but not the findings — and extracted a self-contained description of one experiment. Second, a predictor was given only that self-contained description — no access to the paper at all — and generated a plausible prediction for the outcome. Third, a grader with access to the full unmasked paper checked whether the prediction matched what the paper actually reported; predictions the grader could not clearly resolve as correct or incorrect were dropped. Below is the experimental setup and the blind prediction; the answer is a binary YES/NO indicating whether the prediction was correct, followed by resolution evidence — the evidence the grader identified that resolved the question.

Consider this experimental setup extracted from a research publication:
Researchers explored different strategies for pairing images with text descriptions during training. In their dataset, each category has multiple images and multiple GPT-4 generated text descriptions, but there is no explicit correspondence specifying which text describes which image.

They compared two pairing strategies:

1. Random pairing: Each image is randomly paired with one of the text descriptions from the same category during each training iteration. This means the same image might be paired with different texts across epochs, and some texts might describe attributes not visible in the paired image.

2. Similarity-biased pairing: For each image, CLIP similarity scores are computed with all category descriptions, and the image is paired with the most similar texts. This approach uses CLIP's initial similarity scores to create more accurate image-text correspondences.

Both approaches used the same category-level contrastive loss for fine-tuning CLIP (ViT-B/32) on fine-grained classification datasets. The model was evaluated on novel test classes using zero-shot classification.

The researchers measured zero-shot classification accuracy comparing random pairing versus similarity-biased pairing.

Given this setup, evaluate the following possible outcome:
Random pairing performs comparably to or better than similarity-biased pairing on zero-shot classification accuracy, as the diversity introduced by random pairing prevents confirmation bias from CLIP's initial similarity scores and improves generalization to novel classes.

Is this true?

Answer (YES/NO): YES